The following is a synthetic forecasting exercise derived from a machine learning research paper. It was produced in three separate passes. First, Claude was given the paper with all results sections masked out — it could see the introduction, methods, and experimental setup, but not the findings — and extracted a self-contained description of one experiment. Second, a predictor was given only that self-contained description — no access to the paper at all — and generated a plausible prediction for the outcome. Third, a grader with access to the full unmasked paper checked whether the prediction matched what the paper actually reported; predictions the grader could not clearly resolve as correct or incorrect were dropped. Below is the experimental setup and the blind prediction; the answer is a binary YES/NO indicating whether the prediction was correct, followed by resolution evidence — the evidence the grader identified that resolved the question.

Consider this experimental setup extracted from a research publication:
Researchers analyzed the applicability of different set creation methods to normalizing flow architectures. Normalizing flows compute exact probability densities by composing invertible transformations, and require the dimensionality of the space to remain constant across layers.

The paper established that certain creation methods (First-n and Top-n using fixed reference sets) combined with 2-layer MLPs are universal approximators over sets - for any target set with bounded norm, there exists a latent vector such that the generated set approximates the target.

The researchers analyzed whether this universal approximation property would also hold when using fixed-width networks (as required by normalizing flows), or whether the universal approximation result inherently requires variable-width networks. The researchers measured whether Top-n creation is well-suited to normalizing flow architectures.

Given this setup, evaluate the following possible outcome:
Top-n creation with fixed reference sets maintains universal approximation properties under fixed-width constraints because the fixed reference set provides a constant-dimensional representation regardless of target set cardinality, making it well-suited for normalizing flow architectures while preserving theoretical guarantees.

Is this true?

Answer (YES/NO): NO